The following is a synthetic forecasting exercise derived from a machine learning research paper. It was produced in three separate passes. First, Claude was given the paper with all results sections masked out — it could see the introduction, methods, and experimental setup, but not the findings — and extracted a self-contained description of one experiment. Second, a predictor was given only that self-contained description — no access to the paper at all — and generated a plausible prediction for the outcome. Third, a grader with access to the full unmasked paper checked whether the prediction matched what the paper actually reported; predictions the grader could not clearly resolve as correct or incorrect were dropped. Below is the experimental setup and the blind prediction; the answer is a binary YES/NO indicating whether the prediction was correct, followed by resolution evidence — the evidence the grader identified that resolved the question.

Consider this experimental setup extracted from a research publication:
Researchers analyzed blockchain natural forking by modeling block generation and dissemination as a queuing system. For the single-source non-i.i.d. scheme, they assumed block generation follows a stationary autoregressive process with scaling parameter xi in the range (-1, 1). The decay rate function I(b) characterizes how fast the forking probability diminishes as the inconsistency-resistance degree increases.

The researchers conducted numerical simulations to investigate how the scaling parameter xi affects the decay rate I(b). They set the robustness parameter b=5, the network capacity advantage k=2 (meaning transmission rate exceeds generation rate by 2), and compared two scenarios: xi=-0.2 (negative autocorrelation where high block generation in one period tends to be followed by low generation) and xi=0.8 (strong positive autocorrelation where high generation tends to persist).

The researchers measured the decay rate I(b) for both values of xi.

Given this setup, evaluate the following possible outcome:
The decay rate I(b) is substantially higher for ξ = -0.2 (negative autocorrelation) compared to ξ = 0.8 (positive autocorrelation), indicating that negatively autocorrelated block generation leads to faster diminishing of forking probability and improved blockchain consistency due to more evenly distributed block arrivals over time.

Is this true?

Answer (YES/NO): YES